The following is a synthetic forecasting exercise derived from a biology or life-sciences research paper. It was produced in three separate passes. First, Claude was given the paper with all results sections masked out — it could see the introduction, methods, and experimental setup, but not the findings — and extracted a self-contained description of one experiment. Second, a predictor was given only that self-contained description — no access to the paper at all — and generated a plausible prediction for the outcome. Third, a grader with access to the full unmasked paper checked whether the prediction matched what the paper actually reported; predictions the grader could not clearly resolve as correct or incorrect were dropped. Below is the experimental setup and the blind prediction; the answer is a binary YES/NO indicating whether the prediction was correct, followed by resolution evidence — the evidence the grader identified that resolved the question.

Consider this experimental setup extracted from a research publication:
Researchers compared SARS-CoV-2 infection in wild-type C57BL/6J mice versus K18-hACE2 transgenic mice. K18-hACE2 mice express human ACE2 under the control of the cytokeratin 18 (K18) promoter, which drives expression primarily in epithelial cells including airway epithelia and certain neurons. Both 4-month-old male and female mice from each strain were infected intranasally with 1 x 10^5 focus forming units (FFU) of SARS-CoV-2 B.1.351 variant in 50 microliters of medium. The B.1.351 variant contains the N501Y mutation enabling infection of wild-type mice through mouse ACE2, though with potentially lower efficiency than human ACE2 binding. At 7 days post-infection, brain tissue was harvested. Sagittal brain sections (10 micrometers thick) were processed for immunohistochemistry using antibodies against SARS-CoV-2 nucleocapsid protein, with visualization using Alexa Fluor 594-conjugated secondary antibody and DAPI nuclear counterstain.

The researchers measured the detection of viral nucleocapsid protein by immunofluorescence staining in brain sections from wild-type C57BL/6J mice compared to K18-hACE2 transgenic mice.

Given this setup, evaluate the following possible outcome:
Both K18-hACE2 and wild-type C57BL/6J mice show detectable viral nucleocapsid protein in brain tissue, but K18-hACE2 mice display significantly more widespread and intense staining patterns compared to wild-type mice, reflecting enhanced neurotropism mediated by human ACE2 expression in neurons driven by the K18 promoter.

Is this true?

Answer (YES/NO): NO